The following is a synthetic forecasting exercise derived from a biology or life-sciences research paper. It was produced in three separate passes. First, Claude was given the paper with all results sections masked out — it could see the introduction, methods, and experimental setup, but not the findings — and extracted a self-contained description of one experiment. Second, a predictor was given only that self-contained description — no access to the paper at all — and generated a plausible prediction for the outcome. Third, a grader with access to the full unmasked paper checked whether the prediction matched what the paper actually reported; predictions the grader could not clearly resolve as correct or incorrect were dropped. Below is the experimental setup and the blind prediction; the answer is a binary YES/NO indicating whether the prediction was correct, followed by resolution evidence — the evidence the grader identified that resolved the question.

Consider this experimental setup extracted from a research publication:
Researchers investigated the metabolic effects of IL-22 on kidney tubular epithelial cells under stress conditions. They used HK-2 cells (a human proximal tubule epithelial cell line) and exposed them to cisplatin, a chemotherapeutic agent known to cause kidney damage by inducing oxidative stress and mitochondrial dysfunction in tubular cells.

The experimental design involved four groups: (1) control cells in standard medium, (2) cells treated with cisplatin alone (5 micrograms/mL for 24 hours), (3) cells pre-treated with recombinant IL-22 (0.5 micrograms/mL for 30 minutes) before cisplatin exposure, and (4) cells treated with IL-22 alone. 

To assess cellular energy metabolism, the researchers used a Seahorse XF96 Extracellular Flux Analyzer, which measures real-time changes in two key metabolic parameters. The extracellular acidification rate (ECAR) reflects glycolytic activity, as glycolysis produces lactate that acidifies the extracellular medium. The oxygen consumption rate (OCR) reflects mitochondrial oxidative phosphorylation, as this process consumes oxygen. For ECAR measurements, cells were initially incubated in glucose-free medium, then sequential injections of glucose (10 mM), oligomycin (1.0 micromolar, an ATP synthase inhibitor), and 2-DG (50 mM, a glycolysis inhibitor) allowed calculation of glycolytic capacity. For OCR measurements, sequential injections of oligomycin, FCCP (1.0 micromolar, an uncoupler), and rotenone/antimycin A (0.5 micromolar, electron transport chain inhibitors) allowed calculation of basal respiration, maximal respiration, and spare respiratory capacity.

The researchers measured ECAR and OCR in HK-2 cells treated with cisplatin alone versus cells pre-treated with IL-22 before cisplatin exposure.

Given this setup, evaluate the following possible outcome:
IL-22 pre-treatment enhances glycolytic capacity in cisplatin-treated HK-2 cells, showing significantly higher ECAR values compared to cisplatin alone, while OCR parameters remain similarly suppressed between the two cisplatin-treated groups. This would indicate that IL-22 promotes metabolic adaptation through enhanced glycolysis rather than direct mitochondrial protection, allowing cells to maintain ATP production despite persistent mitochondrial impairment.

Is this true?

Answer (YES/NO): NO